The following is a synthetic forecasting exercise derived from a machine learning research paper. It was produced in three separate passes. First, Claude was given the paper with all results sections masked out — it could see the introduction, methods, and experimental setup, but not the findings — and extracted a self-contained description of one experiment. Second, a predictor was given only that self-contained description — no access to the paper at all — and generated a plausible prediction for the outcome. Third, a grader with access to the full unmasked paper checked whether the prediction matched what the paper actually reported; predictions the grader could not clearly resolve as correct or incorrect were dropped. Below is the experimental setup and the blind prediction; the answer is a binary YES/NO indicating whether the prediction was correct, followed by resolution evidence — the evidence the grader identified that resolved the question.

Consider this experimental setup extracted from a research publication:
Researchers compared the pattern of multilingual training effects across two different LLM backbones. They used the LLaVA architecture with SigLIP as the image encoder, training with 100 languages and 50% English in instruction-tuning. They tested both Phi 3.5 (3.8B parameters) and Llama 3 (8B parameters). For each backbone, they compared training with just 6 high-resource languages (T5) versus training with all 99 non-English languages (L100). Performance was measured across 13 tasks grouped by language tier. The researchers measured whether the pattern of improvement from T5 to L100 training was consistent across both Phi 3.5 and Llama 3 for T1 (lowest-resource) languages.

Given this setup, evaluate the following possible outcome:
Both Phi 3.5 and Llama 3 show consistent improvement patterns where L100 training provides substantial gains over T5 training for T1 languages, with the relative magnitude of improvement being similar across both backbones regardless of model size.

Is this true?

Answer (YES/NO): NO